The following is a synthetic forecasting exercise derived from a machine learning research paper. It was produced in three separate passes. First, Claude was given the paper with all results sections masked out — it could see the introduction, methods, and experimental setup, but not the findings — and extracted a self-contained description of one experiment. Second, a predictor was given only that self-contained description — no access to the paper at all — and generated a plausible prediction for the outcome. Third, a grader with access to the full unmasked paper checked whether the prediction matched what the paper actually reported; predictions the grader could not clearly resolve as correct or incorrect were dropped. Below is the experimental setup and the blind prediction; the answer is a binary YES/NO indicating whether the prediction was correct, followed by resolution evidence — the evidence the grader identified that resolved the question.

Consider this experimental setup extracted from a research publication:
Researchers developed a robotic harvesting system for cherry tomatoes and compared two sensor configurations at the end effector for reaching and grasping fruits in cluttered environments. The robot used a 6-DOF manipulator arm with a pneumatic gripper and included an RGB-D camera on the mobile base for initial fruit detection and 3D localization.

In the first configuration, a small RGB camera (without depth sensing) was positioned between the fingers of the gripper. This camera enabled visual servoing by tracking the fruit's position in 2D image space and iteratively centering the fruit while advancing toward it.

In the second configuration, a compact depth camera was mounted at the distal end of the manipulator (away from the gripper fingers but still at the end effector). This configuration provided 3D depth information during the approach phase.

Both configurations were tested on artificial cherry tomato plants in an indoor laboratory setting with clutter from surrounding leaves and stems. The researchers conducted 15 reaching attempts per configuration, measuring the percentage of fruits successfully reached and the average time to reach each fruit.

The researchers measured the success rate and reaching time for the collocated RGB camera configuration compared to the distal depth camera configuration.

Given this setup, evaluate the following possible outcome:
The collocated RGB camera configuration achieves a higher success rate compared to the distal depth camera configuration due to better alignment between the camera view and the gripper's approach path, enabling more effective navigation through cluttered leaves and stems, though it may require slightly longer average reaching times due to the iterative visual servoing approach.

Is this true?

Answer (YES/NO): NO